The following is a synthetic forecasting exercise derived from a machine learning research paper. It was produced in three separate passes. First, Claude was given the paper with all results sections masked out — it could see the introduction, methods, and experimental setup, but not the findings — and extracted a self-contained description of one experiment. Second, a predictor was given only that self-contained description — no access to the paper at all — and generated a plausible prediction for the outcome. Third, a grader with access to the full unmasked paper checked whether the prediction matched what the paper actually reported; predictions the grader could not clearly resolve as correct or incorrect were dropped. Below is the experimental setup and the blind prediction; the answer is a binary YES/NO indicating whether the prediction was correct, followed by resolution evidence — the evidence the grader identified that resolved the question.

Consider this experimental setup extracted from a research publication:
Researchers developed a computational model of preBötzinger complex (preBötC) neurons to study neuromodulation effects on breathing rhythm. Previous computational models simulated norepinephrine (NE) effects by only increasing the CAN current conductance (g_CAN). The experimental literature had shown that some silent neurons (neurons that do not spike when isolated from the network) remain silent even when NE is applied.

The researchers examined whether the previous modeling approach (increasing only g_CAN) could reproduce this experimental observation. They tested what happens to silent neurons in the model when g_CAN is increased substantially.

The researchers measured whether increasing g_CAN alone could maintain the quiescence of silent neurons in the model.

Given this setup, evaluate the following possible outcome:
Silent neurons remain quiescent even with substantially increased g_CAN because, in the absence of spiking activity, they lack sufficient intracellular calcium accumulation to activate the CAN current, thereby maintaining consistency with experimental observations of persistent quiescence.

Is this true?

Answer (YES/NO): NO